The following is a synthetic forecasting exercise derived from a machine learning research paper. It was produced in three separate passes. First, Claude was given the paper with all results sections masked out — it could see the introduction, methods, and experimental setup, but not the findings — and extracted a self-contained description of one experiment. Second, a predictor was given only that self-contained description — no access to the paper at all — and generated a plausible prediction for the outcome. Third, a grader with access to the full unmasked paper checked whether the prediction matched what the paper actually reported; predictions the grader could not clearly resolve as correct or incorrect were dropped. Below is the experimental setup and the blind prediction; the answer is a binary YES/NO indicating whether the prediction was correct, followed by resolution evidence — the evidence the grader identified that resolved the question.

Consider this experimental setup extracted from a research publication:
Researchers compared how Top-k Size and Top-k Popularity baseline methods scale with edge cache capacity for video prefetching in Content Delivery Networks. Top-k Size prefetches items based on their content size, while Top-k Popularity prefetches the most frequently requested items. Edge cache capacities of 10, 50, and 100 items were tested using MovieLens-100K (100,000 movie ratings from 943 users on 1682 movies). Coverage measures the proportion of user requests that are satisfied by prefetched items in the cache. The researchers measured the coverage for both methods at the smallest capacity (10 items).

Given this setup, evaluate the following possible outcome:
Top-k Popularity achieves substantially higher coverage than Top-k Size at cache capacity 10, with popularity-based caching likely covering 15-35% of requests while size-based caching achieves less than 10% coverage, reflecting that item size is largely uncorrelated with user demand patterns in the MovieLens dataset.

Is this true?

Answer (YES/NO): NO